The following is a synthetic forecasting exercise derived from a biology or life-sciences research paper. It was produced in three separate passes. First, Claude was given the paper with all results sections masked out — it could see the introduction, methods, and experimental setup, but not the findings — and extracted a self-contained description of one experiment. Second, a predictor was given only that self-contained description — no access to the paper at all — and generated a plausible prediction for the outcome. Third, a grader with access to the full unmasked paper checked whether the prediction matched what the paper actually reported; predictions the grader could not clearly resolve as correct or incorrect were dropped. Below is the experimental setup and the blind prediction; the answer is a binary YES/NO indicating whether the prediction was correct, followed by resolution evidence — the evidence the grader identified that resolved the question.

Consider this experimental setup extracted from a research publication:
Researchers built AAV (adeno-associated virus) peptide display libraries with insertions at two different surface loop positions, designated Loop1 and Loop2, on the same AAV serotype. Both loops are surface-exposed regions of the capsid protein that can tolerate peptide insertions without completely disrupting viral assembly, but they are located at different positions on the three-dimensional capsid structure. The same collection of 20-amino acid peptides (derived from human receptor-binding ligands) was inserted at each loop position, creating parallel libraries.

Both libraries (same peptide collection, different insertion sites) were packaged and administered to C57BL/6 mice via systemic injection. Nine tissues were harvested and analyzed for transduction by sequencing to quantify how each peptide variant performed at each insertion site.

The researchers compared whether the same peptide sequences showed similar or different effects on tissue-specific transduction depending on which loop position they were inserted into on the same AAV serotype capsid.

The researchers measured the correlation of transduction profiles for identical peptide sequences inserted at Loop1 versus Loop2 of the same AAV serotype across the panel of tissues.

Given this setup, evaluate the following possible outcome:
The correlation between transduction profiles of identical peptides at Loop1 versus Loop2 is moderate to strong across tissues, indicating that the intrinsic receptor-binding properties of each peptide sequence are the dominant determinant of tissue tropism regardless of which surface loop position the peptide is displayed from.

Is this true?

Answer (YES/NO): YES